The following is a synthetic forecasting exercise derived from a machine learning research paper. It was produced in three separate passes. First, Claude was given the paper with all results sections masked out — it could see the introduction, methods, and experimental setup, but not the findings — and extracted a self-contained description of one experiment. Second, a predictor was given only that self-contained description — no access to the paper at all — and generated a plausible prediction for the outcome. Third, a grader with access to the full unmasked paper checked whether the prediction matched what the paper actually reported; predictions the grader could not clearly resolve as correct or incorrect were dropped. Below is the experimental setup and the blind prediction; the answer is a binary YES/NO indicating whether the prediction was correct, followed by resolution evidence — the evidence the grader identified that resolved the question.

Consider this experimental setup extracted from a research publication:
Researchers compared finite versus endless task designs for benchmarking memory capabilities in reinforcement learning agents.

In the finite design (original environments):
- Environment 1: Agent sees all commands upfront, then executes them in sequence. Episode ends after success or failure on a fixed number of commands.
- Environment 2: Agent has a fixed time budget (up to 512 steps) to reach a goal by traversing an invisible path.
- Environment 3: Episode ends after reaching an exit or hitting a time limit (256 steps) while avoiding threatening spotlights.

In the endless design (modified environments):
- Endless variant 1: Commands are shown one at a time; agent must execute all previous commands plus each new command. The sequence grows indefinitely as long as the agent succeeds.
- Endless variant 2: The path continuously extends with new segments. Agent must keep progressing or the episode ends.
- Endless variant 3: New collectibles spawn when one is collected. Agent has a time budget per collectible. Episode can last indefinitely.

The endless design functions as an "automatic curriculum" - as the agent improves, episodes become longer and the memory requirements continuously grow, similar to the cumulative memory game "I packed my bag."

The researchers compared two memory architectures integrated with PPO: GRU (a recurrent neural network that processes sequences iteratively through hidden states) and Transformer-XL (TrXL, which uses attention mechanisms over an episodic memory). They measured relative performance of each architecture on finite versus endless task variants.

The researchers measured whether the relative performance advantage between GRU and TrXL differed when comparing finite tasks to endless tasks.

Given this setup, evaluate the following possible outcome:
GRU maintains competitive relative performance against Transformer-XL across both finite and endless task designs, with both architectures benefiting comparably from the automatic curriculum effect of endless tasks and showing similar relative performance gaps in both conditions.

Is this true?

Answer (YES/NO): NO